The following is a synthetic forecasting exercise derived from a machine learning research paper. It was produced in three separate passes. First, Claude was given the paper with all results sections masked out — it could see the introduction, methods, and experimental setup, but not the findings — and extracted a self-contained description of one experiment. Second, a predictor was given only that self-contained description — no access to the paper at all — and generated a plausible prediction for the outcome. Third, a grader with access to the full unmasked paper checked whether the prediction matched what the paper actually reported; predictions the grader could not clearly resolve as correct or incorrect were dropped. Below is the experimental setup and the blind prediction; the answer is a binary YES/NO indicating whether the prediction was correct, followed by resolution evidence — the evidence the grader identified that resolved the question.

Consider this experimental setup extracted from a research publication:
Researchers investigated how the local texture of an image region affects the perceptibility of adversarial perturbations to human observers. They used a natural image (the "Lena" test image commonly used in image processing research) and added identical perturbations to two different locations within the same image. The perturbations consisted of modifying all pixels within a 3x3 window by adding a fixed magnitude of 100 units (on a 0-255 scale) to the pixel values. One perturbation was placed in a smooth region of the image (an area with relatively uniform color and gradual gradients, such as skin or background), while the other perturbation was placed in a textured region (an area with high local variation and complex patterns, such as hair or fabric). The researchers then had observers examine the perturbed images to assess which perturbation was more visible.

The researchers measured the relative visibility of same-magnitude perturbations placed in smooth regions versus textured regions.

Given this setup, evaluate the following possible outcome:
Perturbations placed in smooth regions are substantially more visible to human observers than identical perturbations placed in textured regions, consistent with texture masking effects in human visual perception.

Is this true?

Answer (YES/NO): YES